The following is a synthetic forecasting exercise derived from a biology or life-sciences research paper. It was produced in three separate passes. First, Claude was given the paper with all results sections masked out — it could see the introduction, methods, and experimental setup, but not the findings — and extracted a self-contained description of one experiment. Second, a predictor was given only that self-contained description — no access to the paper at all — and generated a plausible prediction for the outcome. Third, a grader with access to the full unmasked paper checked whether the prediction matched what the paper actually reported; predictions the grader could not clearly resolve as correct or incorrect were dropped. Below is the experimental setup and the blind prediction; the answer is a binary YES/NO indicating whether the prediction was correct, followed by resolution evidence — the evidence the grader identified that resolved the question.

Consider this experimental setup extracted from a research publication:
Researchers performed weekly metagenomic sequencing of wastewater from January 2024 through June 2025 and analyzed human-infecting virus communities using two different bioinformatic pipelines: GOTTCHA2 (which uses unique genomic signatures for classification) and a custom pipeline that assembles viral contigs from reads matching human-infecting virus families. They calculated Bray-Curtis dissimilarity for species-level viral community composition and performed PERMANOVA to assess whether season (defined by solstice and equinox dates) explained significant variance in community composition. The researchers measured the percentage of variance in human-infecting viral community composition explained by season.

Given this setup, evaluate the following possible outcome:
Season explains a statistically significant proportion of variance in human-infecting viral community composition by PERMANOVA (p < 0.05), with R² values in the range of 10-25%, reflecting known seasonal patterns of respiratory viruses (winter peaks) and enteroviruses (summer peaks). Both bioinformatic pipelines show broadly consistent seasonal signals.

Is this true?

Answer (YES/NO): NO